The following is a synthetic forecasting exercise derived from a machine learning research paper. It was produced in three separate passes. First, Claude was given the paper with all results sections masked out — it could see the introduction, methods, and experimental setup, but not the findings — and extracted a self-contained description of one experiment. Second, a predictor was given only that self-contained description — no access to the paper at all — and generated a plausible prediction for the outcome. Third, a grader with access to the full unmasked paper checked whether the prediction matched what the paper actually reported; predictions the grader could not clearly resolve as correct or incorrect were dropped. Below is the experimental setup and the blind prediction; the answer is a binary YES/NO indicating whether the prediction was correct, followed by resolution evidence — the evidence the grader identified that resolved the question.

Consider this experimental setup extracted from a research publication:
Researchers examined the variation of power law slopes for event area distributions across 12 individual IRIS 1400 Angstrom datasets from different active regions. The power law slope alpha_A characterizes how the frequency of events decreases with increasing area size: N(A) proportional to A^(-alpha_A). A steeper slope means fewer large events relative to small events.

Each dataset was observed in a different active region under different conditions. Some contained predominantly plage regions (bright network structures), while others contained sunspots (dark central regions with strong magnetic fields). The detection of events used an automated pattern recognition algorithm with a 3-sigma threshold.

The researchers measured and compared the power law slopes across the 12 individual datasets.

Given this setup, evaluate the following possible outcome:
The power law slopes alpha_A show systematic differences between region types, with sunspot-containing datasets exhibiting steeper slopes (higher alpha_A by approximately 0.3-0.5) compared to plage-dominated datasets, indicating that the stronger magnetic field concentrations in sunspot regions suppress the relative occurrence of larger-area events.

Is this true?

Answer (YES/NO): NO